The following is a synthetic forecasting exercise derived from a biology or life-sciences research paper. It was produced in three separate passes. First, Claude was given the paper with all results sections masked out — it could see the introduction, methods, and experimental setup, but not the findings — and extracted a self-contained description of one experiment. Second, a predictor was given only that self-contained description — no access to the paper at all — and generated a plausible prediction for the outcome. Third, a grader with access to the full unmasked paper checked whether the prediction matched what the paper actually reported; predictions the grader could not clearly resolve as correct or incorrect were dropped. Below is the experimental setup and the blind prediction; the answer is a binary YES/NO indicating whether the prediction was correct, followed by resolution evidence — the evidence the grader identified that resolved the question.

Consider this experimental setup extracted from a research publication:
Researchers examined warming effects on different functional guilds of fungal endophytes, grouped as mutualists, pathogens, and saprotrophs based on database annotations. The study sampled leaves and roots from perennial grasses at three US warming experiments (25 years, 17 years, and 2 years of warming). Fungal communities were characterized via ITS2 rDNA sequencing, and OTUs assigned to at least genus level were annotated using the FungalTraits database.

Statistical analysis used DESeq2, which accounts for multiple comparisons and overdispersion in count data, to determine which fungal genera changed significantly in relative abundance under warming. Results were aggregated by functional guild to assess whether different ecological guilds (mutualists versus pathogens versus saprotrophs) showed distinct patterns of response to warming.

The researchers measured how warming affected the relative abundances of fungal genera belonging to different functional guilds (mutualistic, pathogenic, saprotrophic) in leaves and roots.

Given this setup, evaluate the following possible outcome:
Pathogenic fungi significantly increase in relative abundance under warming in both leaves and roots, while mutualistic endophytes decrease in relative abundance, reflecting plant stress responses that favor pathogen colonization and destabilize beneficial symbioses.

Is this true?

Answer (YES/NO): NO